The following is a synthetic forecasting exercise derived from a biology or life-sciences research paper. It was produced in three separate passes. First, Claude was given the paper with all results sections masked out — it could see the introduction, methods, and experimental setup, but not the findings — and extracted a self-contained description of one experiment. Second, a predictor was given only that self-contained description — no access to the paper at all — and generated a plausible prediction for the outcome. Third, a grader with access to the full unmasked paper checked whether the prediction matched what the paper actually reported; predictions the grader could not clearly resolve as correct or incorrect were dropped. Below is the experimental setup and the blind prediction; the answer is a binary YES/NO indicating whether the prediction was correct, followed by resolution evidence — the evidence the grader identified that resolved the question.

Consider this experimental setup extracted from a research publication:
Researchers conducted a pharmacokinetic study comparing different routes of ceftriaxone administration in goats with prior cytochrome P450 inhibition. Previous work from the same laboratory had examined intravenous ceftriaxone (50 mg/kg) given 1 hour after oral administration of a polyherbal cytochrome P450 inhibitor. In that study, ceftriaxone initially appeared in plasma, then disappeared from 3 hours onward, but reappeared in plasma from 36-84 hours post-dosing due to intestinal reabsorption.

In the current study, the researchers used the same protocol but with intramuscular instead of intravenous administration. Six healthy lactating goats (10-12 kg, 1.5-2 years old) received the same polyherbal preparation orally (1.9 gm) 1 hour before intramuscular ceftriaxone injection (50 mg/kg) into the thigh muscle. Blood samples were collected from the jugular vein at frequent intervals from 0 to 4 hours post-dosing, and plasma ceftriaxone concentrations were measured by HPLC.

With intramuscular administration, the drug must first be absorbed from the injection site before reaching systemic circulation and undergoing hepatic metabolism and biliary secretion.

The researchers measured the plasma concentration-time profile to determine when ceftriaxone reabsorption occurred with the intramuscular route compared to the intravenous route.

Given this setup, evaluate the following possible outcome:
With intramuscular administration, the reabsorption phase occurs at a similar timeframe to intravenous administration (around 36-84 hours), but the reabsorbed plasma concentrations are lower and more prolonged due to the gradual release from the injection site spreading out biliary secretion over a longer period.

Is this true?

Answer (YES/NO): NO